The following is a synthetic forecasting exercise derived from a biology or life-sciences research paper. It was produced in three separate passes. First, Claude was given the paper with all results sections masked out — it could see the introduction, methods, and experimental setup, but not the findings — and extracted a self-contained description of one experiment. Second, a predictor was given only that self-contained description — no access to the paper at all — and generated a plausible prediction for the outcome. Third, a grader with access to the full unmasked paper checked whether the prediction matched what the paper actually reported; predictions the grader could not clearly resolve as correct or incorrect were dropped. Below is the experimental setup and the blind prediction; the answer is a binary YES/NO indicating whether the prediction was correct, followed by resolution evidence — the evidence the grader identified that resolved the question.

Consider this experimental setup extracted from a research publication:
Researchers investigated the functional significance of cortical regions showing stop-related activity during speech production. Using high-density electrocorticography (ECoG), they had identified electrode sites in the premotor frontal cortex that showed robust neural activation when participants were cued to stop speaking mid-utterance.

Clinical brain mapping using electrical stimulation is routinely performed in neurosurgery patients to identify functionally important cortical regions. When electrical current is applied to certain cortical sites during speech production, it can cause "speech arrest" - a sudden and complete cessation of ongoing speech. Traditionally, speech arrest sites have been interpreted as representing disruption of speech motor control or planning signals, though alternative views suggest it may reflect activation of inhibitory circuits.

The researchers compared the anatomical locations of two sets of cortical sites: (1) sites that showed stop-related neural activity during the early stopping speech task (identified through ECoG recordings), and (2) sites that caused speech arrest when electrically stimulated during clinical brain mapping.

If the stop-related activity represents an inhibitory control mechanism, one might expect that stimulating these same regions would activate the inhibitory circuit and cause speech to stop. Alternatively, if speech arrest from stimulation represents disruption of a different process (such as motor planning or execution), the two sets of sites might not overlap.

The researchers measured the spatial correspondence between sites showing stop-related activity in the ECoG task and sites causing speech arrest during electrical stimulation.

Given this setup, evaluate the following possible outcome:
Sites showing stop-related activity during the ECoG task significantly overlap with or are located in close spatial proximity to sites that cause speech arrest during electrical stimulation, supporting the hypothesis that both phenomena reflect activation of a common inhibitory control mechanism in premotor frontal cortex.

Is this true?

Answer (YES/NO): YES